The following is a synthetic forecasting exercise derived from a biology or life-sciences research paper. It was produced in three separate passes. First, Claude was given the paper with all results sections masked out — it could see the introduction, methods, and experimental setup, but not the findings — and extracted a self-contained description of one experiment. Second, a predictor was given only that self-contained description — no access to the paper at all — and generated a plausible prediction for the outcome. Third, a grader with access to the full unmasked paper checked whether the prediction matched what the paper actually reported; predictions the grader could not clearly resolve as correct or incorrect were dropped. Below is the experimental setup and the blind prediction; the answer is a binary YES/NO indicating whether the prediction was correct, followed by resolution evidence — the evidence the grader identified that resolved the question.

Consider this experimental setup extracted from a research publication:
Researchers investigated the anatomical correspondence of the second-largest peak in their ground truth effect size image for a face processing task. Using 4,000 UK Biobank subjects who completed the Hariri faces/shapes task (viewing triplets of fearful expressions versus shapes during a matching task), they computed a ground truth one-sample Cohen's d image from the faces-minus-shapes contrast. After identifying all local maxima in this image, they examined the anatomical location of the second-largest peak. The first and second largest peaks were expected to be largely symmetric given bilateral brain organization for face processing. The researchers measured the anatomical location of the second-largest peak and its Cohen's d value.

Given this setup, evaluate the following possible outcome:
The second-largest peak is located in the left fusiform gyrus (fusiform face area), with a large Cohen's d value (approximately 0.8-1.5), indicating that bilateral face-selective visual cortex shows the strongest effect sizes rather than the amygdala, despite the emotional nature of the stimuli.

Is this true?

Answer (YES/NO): NO